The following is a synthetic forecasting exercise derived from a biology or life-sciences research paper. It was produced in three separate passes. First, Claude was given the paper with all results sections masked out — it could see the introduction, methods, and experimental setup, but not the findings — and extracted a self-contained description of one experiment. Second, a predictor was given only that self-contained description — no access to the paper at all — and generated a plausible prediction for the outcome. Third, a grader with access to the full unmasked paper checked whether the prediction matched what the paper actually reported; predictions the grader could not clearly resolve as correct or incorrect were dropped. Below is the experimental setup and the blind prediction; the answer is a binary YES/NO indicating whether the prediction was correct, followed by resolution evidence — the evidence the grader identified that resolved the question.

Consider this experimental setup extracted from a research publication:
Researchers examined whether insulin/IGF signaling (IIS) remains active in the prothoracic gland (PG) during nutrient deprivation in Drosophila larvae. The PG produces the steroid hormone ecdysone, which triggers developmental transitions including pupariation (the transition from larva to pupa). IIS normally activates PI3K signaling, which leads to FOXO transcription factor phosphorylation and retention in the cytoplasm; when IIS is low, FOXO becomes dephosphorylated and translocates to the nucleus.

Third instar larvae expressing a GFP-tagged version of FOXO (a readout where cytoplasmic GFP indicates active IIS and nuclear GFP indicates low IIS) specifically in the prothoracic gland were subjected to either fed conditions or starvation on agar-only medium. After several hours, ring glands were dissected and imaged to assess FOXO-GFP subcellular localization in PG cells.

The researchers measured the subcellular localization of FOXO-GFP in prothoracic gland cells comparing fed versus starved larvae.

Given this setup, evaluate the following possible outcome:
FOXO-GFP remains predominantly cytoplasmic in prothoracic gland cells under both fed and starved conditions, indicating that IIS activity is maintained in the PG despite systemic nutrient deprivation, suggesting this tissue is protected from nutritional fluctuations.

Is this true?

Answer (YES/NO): YES